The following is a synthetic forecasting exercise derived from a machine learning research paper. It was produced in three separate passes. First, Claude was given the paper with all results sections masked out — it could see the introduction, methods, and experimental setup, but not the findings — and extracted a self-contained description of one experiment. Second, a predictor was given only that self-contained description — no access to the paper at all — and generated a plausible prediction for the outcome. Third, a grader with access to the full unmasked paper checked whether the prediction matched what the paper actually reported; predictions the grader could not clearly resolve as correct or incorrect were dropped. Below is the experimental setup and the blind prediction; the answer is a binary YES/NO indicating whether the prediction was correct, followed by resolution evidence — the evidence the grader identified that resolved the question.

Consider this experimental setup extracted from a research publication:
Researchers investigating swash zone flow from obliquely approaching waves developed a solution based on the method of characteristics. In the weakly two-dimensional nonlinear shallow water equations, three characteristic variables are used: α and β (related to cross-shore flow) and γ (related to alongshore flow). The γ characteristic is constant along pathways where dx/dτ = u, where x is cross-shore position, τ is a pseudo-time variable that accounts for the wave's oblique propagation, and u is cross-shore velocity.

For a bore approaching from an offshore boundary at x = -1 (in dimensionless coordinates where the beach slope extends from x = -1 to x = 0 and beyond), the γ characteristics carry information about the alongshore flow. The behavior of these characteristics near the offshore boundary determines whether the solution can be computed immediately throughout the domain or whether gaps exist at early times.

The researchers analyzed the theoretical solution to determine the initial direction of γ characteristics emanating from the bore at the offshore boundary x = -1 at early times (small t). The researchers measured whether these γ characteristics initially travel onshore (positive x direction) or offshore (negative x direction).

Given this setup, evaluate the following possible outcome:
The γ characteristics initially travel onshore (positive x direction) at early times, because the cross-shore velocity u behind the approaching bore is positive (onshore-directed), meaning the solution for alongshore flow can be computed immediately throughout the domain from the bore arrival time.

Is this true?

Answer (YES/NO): NO